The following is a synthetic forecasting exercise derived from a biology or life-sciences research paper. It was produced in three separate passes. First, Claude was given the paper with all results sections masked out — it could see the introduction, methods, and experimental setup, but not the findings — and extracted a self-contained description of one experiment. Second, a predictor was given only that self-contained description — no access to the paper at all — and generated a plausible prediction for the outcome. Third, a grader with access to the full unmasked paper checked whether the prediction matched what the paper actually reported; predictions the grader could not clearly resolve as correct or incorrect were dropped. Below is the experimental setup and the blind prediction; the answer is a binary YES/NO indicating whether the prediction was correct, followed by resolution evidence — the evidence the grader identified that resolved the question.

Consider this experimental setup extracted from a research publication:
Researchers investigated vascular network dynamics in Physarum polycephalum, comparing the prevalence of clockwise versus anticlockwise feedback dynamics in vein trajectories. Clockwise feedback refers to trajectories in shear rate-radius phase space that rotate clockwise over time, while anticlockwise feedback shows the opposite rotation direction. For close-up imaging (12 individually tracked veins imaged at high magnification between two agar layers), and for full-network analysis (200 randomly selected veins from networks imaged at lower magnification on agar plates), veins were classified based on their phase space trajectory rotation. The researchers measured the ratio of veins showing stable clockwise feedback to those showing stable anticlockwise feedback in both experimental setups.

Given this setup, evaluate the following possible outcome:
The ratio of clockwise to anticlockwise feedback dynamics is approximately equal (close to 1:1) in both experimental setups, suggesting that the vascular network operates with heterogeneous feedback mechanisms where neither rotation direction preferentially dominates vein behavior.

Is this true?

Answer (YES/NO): NO